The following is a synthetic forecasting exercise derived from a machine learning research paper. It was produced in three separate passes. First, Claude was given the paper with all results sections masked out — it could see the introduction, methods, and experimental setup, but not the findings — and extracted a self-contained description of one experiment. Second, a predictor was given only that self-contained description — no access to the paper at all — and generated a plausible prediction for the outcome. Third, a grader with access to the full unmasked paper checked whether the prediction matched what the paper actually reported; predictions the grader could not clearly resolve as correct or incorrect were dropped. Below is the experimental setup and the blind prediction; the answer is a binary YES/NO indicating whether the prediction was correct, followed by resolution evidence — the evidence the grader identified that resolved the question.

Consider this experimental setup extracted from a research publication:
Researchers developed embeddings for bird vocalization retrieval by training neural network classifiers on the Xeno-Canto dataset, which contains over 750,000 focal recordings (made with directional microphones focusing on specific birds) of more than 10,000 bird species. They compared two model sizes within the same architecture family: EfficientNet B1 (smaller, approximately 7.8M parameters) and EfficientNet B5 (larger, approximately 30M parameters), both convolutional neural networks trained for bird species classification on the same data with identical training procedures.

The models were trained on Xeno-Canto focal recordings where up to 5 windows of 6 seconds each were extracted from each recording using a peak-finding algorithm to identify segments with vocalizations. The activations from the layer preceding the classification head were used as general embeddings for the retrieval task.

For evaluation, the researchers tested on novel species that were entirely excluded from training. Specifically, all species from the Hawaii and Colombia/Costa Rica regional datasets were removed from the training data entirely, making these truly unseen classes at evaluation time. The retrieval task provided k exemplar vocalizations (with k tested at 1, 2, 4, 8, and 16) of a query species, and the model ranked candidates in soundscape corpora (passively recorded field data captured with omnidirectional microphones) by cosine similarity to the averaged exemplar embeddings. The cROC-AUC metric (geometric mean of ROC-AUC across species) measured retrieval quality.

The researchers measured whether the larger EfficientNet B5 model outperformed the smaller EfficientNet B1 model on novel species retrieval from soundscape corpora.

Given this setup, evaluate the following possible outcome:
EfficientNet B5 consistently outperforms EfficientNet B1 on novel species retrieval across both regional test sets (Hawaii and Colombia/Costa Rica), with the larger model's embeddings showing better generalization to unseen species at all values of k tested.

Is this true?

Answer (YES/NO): NO